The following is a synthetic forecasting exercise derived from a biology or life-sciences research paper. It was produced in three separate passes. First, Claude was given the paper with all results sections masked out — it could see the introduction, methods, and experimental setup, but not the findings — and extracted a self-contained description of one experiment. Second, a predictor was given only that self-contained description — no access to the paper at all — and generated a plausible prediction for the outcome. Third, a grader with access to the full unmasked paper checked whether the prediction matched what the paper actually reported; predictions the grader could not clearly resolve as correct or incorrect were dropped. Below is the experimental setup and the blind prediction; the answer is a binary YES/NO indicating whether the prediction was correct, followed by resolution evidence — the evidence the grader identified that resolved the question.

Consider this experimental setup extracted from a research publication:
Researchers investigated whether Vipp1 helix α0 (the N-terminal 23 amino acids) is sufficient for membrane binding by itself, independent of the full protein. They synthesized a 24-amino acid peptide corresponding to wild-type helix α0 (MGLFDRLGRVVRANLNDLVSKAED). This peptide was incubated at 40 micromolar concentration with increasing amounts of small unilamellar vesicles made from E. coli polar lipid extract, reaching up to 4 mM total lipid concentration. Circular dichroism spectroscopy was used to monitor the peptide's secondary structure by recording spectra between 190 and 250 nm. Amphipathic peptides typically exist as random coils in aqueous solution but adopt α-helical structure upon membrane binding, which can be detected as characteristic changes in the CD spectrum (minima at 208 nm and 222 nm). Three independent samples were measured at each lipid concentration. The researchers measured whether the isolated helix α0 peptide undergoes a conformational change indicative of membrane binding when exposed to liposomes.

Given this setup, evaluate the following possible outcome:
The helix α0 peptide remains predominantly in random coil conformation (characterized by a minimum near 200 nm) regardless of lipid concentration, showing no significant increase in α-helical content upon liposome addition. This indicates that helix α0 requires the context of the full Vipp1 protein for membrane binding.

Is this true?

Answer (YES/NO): NO